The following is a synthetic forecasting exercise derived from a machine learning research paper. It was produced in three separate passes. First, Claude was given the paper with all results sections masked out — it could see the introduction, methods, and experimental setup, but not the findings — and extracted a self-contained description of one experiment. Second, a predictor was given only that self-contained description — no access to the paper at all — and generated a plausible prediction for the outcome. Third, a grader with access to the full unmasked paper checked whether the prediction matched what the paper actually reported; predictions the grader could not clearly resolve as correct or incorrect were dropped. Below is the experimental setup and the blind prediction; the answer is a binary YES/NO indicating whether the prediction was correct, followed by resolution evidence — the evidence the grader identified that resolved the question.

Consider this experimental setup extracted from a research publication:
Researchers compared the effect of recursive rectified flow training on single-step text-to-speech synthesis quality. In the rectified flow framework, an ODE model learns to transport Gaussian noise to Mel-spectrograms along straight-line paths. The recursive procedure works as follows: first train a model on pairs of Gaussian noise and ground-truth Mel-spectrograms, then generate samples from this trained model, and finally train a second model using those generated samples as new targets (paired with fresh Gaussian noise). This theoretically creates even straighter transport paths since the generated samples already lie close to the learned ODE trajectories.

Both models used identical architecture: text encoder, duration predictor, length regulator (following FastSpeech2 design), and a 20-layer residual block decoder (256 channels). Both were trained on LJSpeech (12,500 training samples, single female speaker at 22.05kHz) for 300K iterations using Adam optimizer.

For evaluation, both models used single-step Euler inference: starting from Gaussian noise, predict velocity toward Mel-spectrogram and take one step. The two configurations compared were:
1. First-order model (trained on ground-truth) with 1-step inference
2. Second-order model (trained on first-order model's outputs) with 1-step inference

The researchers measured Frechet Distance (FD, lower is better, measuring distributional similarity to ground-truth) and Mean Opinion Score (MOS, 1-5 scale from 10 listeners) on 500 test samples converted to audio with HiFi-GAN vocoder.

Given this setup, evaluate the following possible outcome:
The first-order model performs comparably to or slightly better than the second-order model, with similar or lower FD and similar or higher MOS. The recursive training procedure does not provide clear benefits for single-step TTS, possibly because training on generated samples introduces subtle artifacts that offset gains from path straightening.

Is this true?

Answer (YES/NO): YES